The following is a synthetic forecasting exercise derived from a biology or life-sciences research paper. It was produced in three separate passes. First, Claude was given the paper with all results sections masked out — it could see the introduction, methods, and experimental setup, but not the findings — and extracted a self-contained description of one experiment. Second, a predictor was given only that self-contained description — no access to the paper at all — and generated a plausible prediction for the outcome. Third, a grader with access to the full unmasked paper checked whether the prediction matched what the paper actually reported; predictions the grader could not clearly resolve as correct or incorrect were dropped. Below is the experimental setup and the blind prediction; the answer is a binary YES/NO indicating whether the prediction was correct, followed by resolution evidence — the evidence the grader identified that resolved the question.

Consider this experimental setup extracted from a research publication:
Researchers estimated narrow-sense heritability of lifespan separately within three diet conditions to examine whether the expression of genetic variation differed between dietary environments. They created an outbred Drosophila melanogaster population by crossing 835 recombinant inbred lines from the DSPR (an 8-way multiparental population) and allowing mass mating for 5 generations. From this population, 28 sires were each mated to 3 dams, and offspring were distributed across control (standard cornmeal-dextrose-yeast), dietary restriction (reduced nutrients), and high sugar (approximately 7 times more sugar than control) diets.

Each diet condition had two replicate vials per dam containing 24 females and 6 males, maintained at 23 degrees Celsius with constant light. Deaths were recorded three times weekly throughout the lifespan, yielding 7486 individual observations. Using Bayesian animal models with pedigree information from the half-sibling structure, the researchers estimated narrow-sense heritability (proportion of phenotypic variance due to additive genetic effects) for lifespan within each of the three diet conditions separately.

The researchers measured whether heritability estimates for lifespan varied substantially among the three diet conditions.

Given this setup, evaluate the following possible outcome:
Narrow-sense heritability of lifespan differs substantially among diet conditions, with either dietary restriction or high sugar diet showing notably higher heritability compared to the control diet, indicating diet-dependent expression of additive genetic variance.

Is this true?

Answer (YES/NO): NO